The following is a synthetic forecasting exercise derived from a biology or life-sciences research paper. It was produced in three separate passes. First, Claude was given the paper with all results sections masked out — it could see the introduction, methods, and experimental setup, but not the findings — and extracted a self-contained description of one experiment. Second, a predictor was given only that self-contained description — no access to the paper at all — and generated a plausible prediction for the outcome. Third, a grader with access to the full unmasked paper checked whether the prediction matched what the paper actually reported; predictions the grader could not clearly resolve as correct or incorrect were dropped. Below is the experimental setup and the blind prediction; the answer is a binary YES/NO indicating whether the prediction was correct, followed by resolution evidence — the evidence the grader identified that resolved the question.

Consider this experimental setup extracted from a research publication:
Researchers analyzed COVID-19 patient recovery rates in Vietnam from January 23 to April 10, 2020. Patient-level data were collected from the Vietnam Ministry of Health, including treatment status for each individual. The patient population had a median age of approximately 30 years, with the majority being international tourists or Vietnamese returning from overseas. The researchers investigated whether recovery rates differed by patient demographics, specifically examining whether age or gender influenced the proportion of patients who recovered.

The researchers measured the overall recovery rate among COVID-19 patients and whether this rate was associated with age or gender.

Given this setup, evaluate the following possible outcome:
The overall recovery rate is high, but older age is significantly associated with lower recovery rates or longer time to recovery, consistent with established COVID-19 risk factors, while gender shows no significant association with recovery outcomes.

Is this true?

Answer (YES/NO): NO